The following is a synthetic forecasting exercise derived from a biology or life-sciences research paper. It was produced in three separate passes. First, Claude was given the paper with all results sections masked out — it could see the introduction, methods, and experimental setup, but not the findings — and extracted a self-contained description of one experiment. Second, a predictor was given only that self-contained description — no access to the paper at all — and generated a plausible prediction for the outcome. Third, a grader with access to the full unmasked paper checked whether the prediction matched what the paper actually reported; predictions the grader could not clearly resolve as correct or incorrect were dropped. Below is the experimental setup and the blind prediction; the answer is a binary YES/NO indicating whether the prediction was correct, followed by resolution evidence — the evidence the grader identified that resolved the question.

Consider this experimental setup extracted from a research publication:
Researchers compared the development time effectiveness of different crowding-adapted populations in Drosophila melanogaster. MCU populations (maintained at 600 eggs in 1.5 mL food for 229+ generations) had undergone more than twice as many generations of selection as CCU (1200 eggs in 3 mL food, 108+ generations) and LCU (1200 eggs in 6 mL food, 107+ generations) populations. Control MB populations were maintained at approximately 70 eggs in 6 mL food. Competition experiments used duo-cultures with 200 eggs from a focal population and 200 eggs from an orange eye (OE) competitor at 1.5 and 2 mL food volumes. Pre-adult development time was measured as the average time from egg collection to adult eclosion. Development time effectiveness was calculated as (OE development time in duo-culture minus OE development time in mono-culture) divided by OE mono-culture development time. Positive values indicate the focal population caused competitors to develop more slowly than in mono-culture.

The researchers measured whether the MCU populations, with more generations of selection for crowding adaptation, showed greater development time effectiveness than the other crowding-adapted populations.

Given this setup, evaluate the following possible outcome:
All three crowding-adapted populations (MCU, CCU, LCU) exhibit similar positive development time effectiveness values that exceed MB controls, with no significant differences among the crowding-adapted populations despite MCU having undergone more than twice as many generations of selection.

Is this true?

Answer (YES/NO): NO